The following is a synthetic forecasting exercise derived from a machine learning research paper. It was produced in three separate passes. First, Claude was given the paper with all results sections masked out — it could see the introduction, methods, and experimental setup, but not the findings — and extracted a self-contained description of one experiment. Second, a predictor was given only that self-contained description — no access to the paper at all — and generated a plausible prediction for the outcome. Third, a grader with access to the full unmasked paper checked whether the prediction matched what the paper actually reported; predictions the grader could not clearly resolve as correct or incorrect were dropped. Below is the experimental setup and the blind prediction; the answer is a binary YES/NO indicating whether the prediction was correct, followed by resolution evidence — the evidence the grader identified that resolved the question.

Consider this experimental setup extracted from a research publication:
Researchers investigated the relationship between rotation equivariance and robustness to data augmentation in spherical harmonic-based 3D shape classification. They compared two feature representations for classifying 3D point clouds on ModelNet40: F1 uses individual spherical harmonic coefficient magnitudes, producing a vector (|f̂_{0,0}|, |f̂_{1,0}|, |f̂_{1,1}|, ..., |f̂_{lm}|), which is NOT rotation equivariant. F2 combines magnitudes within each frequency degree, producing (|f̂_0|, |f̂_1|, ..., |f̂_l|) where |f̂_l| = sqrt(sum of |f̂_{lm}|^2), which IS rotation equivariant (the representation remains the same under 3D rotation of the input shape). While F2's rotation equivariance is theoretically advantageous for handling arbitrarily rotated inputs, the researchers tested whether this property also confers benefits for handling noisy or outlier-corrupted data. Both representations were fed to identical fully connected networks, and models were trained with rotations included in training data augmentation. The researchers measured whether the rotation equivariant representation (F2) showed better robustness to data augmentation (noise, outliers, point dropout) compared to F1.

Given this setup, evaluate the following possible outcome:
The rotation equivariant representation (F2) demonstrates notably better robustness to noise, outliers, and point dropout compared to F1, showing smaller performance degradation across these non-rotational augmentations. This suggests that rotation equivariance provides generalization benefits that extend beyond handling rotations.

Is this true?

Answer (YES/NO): NO